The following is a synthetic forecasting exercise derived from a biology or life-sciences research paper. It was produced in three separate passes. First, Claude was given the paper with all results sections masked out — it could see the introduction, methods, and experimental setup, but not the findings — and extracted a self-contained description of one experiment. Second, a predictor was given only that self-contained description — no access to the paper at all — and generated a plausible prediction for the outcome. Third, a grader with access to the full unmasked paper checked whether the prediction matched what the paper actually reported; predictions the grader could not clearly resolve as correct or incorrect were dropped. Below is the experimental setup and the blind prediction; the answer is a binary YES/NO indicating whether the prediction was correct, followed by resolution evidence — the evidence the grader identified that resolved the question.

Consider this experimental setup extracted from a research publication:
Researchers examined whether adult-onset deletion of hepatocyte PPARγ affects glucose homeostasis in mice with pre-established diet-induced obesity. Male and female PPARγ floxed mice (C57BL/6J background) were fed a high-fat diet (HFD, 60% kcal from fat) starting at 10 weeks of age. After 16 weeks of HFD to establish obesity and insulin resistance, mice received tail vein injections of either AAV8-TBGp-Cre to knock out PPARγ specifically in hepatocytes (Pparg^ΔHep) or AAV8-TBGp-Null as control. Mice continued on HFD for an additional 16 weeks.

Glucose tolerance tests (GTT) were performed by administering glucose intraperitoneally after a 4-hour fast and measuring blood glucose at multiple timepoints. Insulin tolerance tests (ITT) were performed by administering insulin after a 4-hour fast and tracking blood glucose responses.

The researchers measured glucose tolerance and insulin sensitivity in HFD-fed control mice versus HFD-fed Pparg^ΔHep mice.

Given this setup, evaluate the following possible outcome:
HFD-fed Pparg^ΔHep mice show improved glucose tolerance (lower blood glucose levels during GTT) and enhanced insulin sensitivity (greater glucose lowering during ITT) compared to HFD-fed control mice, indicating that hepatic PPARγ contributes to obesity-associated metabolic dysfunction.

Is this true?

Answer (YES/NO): NO